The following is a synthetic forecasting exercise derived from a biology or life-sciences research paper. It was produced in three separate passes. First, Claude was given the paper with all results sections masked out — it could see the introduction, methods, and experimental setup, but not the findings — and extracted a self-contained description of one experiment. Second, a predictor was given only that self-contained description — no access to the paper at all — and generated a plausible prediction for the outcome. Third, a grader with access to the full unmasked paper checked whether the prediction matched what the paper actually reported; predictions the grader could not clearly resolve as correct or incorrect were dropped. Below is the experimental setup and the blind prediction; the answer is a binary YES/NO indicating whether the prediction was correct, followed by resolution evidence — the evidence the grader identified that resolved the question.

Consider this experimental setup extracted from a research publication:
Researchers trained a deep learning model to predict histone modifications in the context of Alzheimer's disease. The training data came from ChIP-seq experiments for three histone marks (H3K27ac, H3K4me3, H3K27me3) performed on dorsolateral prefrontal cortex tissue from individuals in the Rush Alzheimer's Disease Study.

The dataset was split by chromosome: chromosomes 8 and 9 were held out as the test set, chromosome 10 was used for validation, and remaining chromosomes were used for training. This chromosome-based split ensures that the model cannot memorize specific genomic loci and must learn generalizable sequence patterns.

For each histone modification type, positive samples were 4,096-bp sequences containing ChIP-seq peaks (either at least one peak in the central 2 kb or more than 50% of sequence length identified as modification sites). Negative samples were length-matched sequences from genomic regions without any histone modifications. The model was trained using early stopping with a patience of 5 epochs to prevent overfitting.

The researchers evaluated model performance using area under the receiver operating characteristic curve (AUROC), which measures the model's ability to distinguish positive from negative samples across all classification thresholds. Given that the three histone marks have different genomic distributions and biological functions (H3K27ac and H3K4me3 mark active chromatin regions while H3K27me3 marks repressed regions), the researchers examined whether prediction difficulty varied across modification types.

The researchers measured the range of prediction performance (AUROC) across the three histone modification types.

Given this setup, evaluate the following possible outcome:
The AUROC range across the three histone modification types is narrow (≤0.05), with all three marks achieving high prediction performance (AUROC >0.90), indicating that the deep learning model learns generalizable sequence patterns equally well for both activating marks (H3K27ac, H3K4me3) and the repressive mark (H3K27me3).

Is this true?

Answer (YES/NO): NO